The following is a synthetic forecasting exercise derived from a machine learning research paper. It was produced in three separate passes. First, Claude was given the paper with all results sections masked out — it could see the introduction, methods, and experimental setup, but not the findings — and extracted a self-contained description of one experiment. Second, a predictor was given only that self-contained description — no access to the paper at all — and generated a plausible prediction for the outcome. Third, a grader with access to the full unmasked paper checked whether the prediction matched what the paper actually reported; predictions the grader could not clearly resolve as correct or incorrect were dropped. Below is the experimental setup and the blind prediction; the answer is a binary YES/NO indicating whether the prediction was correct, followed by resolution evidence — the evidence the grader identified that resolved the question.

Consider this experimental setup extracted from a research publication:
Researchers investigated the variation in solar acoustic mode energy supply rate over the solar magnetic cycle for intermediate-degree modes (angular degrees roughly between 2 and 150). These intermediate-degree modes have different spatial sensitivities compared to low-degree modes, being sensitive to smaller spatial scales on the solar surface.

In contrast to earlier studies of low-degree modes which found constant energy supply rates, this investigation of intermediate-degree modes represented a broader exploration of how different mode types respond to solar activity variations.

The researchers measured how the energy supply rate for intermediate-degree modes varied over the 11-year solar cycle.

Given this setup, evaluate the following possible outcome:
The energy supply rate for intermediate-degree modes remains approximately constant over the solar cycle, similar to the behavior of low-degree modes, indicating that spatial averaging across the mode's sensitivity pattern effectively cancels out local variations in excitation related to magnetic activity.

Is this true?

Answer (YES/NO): NO